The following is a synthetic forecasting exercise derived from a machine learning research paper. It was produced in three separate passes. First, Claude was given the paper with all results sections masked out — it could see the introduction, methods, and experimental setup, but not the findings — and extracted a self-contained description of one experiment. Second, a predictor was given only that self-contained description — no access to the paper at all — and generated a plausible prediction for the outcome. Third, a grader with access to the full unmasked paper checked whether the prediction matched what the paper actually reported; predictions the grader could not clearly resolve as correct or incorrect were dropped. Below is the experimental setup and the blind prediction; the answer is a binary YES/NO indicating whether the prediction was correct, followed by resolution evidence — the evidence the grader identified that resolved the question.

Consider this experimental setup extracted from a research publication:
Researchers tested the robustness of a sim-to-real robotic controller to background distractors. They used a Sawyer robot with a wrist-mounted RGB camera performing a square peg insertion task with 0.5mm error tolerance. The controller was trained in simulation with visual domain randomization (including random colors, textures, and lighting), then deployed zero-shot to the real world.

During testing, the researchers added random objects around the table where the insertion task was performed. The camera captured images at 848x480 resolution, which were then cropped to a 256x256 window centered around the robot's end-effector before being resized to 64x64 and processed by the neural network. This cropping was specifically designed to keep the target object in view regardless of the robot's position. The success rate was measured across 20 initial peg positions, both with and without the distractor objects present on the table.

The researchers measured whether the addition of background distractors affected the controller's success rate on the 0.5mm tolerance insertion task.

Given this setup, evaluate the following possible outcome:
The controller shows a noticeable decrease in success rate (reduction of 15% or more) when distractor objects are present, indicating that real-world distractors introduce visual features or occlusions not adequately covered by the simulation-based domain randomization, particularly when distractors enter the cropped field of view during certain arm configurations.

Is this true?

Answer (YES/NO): NO